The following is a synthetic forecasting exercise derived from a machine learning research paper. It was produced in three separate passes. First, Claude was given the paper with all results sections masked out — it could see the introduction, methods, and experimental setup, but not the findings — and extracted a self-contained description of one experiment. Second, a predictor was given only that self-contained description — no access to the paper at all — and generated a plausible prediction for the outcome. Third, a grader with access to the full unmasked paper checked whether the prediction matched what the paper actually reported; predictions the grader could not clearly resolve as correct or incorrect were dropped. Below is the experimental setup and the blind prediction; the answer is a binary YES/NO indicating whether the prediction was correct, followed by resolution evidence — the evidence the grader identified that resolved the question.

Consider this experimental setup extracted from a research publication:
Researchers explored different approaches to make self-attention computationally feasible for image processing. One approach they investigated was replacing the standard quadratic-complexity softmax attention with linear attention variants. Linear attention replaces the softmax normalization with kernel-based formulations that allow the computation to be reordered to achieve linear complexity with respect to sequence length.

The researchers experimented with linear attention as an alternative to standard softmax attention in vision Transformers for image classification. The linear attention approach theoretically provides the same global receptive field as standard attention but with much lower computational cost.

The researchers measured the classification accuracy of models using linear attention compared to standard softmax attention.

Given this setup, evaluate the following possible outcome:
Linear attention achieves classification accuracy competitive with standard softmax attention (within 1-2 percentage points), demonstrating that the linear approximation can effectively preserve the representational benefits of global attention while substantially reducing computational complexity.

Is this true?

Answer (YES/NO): NO